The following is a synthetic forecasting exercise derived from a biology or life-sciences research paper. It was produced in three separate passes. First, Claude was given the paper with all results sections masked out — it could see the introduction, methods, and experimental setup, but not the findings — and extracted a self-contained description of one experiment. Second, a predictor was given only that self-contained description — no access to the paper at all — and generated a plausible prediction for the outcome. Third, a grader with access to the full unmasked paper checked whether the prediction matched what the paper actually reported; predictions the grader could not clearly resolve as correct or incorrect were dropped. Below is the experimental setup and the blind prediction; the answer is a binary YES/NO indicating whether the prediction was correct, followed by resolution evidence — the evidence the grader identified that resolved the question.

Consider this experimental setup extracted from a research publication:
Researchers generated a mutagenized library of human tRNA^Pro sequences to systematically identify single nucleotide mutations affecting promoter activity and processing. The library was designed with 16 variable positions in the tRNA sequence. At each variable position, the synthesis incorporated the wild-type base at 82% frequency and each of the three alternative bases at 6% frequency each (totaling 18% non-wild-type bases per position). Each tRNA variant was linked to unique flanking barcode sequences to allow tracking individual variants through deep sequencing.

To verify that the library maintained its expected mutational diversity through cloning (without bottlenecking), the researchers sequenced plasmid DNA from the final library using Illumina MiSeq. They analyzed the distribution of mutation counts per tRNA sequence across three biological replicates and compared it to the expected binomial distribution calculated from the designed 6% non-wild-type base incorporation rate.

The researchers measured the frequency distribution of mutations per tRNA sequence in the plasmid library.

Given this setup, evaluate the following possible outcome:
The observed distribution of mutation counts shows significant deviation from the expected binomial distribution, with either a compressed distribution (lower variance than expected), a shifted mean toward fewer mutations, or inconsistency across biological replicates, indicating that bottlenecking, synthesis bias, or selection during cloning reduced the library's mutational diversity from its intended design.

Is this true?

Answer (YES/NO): NO